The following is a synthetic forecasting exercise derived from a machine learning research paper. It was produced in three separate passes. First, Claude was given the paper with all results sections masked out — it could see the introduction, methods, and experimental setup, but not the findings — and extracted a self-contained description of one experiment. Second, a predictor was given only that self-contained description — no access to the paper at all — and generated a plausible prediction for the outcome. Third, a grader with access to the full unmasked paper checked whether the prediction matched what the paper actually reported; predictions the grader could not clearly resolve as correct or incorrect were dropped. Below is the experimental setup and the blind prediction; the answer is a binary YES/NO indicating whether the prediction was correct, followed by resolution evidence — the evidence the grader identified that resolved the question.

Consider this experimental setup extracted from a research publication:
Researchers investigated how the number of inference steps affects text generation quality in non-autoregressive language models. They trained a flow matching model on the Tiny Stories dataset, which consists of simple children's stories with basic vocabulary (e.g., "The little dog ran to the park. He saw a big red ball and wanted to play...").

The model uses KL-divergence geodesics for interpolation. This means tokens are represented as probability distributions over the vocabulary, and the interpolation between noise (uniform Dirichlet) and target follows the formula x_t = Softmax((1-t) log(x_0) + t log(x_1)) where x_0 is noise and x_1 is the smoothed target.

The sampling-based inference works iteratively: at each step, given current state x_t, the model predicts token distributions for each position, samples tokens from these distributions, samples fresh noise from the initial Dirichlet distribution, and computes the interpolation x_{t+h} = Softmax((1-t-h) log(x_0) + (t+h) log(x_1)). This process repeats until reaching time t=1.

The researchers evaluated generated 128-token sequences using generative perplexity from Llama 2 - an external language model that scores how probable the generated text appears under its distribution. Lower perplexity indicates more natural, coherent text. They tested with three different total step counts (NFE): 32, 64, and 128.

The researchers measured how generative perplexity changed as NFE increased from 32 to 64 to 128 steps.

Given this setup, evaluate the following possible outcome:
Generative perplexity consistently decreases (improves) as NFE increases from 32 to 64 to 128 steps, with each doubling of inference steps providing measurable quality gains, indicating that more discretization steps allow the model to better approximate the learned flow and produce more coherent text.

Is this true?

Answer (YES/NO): YES